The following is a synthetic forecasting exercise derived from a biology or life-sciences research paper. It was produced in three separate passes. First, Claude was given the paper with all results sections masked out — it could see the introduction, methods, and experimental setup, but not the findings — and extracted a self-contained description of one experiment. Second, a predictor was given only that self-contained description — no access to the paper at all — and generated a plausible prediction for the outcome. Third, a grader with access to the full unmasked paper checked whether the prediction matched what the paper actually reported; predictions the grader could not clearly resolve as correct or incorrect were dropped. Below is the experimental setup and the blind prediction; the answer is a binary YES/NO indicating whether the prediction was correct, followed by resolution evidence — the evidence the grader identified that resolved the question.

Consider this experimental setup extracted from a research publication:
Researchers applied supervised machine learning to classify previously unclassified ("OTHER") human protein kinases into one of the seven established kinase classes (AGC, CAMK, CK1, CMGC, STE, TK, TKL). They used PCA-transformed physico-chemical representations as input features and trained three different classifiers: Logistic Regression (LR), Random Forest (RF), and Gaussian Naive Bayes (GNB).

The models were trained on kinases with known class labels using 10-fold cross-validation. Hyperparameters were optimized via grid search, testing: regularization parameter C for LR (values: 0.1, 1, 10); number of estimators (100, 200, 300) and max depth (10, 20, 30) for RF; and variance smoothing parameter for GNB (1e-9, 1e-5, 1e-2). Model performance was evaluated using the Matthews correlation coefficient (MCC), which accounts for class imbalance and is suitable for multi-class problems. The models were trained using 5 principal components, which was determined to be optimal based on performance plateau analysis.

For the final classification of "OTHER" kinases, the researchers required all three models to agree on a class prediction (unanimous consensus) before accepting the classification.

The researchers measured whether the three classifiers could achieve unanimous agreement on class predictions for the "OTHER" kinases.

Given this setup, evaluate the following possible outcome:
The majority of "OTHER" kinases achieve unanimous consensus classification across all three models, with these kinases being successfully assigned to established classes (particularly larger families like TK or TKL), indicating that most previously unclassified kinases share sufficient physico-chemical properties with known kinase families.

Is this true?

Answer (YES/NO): NO